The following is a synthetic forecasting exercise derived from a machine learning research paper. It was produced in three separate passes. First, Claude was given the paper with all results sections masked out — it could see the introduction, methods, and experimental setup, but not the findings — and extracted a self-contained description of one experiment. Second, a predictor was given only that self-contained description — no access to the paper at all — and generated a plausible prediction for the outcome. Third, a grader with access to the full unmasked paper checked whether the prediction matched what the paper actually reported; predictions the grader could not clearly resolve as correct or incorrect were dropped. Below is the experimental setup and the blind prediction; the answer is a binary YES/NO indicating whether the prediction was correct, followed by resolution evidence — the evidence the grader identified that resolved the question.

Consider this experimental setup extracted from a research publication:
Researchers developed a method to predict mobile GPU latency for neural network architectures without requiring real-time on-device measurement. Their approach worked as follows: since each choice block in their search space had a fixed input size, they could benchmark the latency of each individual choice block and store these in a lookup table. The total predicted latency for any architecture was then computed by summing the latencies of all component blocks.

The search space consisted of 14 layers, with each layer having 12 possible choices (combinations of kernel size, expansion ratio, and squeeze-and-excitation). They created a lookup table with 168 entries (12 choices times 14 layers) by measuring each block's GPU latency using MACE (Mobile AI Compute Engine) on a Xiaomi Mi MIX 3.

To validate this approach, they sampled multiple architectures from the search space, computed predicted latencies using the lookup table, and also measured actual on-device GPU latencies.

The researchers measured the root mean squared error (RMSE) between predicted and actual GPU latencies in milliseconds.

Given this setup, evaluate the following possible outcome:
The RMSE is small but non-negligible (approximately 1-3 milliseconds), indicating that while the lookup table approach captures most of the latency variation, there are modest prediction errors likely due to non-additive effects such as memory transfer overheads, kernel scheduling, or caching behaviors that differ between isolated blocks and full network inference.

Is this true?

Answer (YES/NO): NO